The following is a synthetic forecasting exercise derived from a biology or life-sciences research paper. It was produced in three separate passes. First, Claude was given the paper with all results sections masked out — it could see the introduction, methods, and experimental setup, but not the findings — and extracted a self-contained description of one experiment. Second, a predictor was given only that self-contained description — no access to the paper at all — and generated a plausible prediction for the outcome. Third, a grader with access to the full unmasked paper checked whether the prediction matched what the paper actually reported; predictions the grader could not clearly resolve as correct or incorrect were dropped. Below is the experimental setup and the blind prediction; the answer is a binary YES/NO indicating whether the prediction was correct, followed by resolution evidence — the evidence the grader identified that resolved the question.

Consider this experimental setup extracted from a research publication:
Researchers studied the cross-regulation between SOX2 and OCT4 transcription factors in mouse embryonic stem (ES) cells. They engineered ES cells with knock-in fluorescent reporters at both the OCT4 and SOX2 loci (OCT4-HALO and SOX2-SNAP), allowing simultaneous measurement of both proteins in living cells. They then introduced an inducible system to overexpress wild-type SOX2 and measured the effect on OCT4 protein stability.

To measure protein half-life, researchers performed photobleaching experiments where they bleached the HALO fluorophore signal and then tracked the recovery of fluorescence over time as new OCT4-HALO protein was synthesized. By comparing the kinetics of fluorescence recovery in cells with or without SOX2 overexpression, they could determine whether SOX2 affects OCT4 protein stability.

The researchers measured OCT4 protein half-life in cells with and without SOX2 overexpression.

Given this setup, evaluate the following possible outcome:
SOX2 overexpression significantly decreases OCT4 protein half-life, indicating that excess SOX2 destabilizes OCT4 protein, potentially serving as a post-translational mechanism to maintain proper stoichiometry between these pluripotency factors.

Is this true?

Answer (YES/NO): NO